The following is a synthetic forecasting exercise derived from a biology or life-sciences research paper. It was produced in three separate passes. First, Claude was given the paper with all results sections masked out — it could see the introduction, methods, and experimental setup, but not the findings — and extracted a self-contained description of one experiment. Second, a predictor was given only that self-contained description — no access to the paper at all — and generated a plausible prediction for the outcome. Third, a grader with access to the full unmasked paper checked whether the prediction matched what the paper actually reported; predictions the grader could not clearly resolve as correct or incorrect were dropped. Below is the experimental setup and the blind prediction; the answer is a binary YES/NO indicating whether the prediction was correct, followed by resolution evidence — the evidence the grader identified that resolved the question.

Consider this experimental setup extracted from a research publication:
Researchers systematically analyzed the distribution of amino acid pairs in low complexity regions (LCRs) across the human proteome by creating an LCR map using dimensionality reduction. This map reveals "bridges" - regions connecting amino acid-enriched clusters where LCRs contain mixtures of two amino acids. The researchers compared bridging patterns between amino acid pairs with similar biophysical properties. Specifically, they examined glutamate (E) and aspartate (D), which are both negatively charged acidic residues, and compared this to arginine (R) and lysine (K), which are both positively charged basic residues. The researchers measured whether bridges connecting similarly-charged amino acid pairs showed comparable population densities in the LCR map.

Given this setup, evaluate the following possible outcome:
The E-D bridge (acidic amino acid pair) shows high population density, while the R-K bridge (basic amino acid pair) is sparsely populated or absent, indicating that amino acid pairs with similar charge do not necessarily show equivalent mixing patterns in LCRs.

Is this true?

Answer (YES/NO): YES